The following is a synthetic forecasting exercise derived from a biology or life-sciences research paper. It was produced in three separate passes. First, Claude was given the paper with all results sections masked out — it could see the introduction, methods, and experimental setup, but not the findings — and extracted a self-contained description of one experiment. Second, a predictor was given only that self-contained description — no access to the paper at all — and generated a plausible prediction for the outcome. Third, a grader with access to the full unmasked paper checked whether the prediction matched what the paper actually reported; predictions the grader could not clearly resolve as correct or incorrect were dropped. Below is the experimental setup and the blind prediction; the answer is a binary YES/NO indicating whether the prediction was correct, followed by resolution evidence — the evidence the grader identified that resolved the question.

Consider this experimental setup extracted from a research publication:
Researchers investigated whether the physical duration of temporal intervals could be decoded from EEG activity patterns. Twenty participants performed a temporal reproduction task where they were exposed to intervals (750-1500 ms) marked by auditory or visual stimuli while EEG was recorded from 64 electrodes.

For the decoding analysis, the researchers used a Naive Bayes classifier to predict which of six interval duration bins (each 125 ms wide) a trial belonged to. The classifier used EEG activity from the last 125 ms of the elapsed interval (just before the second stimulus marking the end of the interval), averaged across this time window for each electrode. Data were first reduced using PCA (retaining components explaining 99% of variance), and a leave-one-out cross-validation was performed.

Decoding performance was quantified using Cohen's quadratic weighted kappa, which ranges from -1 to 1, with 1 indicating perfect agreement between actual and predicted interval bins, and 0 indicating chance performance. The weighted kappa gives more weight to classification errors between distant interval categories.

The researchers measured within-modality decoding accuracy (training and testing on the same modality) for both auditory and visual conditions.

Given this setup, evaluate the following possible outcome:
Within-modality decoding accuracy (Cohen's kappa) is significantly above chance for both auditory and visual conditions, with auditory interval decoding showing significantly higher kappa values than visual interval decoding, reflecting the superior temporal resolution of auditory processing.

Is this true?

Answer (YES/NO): NO